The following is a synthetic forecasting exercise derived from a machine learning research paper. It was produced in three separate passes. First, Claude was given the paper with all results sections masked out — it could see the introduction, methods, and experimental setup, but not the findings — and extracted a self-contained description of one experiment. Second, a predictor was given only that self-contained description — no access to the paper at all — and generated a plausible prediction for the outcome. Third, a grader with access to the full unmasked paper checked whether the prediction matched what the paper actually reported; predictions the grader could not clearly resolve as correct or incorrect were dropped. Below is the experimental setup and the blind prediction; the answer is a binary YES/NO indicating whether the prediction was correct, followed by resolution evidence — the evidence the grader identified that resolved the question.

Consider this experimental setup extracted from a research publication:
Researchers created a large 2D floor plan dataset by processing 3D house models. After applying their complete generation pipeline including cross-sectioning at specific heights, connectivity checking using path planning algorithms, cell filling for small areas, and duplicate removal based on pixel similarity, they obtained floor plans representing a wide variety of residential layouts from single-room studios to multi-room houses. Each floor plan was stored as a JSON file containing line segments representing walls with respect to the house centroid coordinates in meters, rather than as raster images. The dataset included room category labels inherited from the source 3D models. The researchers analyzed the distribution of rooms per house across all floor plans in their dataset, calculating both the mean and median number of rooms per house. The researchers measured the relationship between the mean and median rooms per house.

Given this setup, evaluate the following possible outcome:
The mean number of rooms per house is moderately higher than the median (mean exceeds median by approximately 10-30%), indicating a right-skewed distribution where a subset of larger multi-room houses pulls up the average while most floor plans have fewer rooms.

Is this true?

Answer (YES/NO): NO